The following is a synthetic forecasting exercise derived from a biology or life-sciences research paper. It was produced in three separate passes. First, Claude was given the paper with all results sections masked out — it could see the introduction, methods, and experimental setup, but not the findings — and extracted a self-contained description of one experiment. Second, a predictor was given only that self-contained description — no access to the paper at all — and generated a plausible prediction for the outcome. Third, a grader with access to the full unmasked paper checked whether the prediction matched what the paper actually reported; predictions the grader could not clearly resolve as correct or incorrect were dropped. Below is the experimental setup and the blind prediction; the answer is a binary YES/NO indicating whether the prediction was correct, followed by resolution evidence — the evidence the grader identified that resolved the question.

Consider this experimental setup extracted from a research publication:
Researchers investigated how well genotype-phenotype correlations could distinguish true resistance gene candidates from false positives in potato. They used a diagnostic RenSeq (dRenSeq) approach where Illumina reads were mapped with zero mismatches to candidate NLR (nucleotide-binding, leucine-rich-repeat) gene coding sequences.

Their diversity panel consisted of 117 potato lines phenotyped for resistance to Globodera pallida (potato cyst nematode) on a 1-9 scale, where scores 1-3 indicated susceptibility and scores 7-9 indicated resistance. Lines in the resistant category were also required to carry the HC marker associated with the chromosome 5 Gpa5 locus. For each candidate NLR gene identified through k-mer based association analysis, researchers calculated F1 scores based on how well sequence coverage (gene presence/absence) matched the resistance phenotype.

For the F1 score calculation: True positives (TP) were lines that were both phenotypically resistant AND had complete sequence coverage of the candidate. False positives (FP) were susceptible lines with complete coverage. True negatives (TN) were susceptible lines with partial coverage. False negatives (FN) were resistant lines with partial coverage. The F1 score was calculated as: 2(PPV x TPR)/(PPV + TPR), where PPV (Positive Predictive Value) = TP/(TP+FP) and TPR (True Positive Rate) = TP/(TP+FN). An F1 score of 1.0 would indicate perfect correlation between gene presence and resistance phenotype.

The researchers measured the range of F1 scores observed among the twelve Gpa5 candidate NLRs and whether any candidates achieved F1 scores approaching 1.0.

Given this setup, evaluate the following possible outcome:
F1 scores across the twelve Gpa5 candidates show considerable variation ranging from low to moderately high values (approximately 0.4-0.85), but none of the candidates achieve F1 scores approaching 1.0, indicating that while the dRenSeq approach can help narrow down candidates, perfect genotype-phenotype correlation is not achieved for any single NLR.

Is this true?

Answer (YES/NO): NO